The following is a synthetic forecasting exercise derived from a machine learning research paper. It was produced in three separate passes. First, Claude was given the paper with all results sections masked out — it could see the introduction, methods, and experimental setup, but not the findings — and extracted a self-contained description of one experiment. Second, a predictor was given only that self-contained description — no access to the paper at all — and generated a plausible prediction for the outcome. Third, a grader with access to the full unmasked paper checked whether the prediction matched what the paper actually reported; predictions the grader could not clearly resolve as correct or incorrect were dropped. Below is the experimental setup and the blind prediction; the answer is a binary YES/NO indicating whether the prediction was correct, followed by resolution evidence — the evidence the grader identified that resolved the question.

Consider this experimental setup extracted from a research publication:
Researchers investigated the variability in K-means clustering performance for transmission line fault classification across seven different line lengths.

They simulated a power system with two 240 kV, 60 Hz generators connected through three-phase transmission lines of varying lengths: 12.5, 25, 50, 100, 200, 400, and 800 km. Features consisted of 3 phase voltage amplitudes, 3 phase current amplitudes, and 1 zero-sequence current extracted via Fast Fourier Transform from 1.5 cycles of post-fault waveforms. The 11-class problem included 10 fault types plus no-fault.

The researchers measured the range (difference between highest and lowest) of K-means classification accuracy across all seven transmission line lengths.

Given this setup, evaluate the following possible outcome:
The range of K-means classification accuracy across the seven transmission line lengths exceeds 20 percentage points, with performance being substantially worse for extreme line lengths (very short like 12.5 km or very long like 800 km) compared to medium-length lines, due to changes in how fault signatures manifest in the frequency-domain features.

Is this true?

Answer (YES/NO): NO